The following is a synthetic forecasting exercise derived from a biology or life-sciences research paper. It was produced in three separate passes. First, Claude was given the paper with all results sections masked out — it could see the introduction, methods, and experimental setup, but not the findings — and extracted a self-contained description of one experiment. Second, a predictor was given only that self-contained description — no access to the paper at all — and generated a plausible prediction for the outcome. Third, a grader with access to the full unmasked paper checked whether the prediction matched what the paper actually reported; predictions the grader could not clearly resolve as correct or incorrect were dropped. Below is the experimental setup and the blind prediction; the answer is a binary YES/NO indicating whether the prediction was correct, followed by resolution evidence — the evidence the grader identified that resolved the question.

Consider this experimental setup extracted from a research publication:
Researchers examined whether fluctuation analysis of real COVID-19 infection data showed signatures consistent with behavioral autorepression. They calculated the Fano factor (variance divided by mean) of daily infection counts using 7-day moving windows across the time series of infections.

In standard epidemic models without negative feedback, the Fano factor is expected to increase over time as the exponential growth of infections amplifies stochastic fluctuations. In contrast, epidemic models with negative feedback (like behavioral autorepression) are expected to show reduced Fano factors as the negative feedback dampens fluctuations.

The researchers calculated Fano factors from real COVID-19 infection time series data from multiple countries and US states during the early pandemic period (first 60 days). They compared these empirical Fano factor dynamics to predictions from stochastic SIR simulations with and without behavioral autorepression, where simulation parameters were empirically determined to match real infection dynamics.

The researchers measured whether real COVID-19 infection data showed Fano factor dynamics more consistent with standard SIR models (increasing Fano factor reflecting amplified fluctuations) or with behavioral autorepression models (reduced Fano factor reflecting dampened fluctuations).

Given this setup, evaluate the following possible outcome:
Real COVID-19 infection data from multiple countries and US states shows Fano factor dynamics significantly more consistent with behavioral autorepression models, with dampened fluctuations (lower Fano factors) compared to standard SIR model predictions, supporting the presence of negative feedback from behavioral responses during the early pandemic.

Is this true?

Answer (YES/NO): YES